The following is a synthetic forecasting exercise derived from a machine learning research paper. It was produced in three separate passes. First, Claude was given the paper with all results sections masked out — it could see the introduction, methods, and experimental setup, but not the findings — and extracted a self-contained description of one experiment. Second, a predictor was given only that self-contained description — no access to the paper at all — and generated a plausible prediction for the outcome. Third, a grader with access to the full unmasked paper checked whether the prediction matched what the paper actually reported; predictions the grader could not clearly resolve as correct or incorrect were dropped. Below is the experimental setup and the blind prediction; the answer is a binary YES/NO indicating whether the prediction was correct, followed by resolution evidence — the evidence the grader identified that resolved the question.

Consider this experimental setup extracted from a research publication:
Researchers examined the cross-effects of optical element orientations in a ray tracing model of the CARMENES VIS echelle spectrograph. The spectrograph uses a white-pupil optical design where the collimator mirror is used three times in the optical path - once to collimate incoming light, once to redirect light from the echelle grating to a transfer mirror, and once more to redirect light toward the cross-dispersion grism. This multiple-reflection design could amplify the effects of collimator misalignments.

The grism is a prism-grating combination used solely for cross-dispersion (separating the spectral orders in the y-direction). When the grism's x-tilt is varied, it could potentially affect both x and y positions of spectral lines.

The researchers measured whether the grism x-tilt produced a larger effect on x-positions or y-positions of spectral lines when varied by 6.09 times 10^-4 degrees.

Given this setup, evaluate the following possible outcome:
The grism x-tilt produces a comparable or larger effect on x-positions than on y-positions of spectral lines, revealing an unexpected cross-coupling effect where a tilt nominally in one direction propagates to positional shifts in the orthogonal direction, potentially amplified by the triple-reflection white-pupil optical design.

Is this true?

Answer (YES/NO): YES